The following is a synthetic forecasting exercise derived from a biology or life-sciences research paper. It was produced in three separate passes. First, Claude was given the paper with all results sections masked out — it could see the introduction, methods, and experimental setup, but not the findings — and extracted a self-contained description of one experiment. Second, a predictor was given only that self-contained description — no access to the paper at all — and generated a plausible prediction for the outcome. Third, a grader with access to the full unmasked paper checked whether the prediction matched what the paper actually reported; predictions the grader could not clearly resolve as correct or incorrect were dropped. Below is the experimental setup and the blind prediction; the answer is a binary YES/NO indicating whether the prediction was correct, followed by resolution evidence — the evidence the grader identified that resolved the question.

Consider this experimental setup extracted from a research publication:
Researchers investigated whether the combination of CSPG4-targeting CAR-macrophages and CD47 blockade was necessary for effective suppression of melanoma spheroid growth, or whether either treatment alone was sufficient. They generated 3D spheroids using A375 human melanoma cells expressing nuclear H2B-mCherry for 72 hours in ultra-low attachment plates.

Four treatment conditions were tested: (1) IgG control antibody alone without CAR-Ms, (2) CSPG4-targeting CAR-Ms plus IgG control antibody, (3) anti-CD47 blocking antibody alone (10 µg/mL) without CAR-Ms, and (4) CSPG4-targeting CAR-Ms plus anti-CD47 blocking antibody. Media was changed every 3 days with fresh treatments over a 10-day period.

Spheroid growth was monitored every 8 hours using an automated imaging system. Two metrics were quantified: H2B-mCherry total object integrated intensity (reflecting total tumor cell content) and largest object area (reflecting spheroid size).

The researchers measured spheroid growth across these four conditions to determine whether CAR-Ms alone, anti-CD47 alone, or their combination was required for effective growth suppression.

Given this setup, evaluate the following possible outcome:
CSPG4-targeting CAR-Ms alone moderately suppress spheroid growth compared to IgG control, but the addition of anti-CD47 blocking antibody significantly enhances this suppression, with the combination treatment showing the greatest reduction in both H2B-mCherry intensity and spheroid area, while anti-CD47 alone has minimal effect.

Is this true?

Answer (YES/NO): YES